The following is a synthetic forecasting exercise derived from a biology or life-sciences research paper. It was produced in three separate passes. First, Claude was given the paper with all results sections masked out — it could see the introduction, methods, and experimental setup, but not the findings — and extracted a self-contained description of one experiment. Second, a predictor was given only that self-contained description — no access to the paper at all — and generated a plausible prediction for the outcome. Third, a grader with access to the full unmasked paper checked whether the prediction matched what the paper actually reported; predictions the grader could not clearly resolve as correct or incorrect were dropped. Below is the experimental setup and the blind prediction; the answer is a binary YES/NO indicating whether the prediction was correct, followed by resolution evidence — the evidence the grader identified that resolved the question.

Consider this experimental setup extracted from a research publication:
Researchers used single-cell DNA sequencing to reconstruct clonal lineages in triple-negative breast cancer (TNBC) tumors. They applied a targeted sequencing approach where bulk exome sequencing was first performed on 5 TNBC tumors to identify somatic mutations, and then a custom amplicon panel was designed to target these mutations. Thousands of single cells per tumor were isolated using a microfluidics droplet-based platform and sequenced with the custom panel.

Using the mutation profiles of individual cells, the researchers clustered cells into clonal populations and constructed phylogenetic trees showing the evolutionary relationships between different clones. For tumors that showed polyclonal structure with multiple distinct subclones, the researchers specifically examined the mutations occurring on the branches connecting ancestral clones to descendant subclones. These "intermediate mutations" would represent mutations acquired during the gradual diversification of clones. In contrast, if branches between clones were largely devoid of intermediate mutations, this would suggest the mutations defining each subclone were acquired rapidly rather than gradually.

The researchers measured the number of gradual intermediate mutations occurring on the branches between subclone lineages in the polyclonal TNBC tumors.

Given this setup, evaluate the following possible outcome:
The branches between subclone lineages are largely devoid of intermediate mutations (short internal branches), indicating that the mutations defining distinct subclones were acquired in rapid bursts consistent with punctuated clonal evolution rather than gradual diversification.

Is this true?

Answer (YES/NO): YES